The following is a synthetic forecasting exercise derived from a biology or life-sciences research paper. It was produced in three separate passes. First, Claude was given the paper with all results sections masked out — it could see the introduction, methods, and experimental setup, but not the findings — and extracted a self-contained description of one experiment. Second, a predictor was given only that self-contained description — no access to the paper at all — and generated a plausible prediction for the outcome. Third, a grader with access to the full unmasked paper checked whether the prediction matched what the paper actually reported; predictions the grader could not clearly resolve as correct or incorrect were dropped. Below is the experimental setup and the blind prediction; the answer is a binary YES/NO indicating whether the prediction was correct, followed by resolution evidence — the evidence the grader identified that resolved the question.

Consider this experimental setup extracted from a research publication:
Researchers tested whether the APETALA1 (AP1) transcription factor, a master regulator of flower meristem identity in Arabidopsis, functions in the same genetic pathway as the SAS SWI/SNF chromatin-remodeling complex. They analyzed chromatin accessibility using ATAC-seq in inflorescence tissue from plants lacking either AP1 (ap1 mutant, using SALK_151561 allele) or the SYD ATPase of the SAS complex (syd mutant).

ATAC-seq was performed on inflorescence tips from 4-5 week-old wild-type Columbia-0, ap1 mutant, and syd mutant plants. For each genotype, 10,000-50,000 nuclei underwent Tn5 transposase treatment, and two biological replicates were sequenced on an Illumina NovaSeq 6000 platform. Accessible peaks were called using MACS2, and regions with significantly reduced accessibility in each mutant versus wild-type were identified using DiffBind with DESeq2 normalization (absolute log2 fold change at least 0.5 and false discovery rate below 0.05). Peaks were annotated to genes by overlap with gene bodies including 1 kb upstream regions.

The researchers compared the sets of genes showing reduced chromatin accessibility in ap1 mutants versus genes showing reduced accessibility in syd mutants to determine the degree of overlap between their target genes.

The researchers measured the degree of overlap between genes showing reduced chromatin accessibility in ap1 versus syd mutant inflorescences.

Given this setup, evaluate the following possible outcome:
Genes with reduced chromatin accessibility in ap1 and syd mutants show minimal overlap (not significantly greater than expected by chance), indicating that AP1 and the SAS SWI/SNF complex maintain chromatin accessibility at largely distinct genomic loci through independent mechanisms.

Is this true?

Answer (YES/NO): YES